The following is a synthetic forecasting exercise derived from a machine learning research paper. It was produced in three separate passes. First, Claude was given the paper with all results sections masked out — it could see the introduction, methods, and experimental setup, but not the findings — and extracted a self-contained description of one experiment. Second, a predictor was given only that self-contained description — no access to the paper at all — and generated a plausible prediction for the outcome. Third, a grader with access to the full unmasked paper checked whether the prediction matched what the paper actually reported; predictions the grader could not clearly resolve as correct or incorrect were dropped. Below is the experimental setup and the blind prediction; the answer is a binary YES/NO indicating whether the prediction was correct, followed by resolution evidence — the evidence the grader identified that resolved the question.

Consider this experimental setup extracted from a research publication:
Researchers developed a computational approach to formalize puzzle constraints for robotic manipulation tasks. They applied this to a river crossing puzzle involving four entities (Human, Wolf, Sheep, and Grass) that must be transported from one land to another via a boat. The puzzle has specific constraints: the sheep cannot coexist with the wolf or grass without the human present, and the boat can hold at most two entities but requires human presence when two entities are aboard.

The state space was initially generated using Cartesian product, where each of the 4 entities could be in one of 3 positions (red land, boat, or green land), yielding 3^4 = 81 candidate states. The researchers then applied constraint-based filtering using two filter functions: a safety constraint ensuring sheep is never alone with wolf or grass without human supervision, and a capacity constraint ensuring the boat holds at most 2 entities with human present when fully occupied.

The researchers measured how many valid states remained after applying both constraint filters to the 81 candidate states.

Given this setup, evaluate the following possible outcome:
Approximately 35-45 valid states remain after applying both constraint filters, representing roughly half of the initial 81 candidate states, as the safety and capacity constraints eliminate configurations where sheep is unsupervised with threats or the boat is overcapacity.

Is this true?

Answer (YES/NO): YES